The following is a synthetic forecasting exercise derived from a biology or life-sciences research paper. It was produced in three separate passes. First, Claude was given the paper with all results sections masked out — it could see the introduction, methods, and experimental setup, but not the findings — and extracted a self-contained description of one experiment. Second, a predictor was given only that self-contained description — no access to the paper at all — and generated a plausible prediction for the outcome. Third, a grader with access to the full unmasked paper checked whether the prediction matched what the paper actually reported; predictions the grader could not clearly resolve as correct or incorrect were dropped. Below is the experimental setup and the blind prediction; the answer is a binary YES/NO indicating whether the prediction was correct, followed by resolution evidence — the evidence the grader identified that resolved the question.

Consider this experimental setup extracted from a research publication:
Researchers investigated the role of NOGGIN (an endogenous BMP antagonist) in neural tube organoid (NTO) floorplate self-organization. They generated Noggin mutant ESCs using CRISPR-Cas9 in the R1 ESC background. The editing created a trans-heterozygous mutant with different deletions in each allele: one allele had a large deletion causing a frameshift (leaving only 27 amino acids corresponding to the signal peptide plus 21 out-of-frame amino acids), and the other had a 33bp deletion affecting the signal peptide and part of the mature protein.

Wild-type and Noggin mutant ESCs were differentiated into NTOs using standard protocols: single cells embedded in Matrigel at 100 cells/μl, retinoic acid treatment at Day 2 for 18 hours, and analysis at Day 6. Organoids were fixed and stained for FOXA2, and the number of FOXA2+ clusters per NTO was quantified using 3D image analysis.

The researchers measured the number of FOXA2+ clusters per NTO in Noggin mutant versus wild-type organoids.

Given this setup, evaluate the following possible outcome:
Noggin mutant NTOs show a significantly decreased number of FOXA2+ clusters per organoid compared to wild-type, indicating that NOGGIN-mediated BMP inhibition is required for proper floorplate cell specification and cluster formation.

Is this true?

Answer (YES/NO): YES